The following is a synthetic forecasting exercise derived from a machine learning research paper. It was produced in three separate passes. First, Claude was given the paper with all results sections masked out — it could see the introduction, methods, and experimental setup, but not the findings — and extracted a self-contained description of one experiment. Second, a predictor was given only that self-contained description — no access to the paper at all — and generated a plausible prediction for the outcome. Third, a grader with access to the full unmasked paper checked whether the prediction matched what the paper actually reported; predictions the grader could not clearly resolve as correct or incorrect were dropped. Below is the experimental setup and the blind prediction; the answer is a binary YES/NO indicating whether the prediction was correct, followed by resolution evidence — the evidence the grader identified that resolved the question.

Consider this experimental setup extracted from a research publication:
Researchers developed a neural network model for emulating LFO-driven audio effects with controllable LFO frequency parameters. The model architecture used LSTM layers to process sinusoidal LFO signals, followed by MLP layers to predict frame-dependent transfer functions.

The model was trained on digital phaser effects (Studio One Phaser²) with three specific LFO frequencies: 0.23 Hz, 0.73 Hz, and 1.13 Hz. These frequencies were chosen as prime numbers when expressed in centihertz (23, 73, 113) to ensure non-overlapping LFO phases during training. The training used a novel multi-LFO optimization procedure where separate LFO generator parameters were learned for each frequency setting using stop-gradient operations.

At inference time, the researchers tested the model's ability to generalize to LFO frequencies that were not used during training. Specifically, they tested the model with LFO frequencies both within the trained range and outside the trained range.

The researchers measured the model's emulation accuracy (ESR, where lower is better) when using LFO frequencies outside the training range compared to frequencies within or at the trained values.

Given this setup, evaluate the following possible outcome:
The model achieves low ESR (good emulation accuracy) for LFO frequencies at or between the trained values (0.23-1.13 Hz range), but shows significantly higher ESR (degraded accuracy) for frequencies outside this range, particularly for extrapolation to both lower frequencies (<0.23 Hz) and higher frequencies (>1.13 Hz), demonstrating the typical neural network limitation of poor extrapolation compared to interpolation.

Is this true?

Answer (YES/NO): NO